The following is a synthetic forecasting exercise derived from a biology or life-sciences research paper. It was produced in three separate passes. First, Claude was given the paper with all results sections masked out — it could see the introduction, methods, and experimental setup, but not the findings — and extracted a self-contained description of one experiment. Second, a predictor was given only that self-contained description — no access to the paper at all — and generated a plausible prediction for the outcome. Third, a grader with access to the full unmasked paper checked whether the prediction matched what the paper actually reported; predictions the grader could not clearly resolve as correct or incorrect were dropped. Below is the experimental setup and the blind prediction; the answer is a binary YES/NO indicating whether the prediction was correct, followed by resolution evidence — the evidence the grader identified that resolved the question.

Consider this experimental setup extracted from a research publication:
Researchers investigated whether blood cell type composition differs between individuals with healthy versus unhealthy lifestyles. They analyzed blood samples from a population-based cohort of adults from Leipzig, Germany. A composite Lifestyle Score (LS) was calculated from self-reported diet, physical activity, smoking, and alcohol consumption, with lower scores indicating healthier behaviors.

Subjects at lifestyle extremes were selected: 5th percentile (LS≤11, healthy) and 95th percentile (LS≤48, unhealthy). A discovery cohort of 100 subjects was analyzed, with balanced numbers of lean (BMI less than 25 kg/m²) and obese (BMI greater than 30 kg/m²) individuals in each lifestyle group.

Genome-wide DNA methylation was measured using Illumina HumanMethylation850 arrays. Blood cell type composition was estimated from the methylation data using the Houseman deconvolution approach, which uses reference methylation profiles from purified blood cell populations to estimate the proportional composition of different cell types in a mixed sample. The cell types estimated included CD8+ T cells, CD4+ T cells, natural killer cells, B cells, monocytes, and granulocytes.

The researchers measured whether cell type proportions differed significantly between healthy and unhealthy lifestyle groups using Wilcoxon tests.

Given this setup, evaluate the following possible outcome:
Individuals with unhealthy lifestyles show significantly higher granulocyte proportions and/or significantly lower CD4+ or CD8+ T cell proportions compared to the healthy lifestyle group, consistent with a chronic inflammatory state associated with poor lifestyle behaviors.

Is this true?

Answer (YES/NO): NO